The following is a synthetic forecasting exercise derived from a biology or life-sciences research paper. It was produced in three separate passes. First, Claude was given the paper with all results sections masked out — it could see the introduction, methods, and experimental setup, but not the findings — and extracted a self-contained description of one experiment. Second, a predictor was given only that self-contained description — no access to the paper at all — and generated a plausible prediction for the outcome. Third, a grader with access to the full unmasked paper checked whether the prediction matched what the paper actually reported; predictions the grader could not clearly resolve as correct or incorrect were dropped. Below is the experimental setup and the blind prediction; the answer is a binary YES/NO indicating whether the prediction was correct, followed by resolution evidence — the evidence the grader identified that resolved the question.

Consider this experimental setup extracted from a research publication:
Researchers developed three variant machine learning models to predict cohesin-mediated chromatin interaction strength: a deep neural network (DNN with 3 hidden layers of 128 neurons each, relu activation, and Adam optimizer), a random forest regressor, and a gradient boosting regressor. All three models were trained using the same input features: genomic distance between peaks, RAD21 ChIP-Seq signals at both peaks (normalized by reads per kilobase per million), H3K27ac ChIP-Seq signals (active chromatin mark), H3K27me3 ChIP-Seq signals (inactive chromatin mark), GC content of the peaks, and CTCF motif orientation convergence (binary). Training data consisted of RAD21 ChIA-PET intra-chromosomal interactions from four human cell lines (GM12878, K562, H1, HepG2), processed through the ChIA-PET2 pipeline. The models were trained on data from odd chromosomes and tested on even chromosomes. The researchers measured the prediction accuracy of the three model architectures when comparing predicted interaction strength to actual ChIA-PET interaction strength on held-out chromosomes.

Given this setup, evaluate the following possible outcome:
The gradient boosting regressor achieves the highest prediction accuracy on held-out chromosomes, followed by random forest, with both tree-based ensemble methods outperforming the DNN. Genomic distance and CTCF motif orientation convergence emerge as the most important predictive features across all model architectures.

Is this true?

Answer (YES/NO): NO